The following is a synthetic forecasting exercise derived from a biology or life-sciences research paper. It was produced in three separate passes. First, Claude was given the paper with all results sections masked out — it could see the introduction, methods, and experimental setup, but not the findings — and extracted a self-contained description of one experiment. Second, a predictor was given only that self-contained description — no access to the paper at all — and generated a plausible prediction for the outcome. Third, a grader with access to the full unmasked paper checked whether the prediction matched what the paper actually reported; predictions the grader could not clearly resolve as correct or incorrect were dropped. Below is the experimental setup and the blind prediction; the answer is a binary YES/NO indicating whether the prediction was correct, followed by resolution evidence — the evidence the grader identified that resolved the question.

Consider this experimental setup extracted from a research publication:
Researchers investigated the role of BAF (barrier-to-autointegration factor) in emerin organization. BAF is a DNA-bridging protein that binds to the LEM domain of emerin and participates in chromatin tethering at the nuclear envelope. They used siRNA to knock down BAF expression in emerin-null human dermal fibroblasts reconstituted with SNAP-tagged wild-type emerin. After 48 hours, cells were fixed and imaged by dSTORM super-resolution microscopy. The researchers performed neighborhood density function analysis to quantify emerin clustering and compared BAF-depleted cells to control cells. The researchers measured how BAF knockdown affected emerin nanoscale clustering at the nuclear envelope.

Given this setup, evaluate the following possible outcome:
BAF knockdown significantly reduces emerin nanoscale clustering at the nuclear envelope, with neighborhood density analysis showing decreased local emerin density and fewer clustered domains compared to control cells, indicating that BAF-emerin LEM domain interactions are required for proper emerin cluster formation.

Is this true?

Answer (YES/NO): NO